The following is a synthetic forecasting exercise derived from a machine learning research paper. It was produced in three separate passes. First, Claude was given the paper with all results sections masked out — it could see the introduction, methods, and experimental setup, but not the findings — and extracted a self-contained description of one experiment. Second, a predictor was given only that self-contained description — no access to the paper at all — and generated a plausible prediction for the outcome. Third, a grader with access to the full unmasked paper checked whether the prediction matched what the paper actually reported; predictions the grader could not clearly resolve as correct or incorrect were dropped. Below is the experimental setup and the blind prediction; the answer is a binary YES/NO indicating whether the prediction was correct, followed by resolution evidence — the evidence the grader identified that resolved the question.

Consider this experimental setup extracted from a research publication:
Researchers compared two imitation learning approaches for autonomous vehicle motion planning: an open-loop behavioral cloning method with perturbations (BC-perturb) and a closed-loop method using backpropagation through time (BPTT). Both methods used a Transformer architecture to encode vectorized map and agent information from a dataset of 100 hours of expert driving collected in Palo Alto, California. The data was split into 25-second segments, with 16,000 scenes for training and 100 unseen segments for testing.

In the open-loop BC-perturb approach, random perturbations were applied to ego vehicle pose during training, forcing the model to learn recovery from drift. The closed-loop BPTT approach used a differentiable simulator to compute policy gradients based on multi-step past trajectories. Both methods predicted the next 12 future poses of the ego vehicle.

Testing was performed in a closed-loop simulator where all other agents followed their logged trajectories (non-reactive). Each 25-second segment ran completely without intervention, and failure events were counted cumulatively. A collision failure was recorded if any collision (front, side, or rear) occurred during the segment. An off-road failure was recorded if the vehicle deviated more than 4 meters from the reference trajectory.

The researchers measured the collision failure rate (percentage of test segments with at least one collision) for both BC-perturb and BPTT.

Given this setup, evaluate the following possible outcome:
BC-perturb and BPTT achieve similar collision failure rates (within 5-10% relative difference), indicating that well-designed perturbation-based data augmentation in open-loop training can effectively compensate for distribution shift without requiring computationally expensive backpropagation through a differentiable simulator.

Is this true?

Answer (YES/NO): NO